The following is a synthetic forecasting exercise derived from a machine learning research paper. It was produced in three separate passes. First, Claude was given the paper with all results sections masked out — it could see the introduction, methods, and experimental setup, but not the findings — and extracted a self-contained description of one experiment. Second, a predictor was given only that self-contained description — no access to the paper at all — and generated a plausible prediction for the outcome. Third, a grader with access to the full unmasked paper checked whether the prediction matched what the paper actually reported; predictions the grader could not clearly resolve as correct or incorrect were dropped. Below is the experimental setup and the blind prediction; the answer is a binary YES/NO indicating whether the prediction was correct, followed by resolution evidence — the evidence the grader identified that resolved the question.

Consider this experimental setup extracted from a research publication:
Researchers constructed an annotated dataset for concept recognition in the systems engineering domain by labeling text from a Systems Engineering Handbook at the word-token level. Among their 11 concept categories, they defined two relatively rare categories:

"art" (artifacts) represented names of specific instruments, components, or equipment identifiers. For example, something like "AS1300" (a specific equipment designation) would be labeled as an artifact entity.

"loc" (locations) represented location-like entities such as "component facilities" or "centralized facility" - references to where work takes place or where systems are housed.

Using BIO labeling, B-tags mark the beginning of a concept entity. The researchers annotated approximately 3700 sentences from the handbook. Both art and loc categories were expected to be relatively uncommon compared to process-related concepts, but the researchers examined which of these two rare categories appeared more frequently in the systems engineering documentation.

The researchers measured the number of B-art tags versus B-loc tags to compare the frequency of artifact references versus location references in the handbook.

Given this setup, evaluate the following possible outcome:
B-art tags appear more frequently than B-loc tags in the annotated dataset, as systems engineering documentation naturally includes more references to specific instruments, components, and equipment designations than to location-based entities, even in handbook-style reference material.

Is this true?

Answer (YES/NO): YES